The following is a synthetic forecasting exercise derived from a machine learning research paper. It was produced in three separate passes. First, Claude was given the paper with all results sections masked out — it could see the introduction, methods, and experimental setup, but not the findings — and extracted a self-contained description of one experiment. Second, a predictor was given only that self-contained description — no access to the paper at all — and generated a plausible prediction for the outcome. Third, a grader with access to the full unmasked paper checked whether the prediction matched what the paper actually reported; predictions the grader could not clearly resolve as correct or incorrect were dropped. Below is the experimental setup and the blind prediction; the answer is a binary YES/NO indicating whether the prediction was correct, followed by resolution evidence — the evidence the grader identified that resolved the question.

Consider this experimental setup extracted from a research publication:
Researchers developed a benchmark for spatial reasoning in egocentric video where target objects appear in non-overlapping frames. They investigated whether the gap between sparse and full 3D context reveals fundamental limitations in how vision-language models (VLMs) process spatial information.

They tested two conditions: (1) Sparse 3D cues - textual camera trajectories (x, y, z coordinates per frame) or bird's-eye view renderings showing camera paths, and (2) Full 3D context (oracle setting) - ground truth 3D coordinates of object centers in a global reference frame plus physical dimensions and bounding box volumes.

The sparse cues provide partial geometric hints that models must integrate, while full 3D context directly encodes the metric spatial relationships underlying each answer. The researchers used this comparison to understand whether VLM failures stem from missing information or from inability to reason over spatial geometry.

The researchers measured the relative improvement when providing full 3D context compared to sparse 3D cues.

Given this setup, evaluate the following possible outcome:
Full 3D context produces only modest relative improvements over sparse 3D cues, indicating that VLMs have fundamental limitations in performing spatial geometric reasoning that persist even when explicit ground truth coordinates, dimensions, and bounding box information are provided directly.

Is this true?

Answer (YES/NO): NO